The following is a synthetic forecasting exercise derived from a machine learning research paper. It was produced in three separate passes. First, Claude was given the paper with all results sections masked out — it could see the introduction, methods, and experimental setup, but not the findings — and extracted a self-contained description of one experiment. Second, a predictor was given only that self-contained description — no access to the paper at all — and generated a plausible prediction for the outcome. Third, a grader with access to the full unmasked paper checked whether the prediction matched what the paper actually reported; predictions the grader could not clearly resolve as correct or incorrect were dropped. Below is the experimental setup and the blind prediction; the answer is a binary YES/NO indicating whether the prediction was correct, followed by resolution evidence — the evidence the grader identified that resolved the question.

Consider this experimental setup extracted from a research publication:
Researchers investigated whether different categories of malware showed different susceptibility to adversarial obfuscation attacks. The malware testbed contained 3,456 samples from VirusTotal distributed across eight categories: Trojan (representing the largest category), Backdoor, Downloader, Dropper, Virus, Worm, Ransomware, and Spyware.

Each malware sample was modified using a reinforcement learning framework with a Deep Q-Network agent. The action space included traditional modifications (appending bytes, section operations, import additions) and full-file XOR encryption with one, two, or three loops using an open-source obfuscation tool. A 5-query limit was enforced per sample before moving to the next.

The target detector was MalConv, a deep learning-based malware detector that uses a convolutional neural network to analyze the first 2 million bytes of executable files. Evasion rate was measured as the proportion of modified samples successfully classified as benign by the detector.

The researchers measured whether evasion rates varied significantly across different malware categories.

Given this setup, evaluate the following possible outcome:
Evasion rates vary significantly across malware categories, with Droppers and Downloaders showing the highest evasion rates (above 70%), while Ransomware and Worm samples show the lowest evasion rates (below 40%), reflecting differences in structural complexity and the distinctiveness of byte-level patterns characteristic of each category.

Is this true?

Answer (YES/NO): NO